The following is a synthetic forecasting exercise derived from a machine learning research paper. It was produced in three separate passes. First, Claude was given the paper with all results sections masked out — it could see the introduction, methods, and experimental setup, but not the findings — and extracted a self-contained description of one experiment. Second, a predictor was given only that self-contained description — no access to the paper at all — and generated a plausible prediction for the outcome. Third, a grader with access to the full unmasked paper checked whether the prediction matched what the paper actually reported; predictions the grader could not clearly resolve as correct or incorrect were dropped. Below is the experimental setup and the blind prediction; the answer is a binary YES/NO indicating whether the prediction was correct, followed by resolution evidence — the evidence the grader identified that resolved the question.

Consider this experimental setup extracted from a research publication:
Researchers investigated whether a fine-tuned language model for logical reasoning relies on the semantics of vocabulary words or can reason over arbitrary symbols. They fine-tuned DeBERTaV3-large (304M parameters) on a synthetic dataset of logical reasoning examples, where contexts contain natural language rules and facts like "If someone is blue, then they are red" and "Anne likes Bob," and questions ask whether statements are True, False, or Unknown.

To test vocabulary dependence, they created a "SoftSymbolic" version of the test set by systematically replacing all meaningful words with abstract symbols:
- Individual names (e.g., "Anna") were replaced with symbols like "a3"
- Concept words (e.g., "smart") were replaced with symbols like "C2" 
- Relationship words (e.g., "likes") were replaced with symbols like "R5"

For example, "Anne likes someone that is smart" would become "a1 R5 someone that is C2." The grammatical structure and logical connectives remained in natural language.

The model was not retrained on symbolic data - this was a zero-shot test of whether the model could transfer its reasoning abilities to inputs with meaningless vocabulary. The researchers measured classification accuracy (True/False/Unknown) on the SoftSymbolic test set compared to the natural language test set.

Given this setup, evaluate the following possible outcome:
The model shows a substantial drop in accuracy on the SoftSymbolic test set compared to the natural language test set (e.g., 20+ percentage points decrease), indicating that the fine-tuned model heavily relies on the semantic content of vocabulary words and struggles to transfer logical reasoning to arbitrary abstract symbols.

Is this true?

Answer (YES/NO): NO